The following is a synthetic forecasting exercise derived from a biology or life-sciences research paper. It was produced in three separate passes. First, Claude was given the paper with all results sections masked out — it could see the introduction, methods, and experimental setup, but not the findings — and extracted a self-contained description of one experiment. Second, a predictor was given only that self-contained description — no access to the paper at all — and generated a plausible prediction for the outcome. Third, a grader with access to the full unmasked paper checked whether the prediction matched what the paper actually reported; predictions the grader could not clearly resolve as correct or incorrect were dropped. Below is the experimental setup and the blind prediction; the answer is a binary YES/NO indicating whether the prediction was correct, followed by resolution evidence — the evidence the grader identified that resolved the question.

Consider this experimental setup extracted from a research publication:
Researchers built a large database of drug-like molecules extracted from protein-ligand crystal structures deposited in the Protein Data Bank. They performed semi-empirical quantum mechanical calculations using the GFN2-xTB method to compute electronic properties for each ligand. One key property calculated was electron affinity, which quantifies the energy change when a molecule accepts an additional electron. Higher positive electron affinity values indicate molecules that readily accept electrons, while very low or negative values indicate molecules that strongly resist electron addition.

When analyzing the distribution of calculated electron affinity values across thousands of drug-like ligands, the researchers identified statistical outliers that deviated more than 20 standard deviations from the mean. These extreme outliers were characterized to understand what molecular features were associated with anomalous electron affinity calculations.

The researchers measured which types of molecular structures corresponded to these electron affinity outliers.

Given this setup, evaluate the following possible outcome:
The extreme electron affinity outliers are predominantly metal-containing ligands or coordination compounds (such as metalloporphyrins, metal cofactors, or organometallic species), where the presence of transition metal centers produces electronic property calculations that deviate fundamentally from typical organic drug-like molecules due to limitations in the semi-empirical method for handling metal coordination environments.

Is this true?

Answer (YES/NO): NO